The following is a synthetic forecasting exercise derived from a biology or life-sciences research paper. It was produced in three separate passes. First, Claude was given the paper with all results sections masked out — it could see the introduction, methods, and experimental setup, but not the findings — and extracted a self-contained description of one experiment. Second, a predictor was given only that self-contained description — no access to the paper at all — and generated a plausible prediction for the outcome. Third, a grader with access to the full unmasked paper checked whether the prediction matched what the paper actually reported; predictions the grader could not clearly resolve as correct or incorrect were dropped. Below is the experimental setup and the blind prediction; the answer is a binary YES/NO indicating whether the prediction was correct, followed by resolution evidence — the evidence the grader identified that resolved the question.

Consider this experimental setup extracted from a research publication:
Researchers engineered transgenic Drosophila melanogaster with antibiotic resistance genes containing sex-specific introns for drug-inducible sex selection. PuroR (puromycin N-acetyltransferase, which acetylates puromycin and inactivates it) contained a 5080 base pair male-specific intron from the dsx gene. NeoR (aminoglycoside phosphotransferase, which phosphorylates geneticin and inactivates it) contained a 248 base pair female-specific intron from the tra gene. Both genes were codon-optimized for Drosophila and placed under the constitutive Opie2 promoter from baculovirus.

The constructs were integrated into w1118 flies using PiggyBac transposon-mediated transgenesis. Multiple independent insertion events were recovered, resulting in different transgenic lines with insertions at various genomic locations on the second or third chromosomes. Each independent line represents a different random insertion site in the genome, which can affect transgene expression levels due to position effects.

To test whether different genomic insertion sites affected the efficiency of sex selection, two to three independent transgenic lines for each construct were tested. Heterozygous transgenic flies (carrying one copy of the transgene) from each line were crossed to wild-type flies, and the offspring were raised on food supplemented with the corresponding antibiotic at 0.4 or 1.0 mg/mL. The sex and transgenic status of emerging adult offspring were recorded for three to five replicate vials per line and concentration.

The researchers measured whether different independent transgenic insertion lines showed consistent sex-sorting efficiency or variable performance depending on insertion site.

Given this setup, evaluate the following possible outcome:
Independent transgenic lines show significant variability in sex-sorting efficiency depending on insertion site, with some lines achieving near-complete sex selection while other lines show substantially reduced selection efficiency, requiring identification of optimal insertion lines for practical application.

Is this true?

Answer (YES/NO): YES